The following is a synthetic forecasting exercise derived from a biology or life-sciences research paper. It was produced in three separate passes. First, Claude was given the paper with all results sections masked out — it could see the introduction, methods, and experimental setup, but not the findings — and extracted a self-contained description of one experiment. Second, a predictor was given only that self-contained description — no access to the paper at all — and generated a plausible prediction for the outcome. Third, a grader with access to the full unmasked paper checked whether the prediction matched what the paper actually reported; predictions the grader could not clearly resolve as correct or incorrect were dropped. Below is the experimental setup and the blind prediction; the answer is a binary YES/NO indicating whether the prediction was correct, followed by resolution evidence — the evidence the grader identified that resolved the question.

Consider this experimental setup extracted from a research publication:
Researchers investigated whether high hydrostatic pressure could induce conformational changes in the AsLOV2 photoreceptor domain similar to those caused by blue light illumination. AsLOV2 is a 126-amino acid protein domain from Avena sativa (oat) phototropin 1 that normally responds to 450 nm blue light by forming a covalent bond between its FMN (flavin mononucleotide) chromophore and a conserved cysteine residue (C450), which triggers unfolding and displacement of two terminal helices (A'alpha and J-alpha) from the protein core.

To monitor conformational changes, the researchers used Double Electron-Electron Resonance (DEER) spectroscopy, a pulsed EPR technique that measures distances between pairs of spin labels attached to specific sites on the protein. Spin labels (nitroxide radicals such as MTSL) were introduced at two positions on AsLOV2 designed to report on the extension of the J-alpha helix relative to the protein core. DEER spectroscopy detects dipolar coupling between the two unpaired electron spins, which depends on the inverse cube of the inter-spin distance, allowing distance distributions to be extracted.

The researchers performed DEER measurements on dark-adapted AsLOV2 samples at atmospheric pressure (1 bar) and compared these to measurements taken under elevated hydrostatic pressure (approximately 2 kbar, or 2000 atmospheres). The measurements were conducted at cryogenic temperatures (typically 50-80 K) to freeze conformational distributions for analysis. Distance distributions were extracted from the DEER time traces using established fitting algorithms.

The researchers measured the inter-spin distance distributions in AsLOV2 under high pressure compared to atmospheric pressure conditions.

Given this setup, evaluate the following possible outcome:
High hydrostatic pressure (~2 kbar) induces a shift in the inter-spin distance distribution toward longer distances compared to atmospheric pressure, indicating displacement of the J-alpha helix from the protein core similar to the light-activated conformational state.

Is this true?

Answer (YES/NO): NO